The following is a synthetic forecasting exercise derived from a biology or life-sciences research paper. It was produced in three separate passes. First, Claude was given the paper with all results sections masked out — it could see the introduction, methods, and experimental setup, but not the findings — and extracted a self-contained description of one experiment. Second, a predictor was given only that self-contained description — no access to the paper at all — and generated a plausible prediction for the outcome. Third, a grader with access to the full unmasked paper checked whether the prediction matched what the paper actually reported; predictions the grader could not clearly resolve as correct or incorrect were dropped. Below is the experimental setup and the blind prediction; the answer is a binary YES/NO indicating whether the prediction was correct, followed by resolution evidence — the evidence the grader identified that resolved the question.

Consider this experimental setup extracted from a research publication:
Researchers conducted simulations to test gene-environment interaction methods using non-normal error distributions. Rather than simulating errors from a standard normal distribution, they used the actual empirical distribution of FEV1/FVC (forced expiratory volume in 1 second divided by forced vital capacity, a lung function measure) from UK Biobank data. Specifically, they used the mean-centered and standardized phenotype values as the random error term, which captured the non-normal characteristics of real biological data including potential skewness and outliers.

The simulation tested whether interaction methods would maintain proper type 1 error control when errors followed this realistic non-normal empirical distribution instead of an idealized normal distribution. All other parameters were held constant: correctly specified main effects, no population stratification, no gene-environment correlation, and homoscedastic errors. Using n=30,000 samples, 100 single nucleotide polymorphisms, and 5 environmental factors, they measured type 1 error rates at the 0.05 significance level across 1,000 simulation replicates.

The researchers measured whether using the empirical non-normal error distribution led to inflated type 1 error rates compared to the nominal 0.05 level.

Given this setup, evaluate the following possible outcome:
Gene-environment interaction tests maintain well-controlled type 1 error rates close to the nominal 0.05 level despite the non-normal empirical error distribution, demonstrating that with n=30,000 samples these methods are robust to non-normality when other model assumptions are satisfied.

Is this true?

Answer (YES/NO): YES